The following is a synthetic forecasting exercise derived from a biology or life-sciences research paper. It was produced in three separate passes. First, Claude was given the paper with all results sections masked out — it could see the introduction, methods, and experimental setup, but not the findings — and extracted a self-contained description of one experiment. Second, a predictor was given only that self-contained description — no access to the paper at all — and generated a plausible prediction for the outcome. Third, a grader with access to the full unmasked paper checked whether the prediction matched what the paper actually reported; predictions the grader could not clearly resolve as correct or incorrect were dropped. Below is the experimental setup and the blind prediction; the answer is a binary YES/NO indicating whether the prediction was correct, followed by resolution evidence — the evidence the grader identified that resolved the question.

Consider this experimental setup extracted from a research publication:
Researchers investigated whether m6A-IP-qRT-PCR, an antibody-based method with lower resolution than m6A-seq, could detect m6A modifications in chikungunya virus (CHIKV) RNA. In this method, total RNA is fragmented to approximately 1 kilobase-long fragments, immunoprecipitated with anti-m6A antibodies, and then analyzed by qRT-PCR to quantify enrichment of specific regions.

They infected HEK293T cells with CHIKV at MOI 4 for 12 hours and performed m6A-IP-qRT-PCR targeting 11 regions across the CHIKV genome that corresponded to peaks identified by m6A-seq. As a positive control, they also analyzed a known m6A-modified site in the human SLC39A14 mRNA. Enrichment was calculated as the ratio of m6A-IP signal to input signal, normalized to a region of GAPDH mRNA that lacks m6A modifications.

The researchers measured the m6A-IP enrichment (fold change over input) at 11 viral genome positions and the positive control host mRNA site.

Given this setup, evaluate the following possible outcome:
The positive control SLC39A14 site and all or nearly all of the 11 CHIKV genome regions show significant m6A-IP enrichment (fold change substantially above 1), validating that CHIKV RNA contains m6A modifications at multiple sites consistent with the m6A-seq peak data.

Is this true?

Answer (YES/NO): NO